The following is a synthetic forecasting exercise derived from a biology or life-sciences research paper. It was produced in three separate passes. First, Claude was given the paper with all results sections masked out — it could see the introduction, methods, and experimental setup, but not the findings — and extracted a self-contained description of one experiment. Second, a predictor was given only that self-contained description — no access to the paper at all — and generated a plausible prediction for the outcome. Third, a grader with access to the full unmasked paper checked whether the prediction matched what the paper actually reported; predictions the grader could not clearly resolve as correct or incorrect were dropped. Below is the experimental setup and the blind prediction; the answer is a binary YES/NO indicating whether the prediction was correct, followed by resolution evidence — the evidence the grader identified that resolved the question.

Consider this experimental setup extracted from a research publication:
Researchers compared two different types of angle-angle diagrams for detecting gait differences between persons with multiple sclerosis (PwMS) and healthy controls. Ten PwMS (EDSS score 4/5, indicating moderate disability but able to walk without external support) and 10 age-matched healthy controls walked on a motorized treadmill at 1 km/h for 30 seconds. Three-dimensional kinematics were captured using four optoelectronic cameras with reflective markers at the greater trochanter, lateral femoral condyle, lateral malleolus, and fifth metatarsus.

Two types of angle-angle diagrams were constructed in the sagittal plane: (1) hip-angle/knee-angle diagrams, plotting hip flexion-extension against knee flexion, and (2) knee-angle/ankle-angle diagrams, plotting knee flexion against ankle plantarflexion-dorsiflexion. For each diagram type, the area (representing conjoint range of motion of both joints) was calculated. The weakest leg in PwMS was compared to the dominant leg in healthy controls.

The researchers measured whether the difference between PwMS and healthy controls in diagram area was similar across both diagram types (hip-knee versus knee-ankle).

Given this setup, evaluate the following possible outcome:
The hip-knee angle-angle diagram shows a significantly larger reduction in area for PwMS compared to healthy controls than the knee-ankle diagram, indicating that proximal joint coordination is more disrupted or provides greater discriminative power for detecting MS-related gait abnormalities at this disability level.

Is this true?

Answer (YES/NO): NO